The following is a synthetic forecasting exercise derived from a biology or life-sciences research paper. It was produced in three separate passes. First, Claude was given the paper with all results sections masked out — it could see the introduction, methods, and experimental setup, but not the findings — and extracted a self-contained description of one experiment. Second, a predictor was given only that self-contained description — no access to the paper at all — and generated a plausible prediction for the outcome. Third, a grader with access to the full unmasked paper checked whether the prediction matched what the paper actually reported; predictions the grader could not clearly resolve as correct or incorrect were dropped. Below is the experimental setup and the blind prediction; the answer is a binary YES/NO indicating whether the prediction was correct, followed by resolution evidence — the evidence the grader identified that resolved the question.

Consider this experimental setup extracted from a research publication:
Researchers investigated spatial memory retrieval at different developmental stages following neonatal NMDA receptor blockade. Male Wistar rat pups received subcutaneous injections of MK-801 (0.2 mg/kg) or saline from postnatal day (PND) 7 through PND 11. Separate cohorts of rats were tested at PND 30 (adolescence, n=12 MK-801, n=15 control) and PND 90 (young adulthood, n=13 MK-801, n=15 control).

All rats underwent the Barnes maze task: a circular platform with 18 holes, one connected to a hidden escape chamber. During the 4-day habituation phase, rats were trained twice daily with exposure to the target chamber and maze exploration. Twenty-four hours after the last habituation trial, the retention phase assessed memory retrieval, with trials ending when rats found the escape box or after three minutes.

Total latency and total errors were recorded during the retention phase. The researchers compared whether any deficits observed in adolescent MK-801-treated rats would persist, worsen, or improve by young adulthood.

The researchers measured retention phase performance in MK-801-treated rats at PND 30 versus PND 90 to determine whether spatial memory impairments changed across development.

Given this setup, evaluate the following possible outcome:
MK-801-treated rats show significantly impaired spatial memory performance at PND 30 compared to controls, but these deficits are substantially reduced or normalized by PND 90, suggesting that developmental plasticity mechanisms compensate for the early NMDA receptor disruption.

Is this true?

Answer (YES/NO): NO